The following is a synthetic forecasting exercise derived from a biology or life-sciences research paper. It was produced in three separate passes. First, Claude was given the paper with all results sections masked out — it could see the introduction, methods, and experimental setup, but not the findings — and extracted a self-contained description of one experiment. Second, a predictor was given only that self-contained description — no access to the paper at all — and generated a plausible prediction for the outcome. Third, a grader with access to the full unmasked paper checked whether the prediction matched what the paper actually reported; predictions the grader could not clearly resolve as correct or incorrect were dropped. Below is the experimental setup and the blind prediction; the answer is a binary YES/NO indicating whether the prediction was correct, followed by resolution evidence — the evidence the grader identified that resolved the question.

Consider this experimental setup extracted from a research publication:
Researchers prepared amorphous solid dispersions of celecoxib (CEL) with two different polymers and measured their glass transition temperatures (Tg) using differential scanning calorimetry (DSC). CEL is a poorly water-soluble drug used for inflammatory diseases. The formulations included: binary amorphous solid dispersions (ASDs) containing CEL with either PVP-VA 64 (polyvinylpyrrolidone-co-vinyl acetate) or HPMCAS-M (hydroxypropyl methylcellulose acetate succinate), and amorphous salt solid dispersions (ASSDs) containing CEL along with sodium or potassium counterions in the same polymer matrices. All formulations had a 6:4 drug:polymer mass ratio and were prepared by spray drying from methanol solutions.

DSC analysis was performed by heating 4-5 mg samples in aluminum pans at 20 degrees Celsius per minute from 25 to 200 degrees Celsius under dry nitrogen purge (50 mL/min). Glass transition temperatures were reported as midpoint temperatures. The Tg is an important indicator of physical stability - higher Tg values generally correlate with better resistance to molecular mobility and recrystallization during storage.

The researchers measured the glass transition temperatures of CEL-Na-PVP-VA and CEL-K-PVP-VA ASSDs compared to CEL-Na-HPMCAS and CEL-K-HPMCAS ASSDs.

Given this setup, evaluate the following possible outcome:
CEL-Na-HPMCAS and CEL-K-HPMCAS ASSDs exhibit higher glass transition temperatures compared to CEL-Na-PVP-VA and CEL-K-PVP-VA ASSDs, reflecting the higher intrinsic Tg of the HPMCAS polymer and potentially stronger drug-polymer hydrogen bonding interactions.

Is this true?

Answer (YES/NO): NO